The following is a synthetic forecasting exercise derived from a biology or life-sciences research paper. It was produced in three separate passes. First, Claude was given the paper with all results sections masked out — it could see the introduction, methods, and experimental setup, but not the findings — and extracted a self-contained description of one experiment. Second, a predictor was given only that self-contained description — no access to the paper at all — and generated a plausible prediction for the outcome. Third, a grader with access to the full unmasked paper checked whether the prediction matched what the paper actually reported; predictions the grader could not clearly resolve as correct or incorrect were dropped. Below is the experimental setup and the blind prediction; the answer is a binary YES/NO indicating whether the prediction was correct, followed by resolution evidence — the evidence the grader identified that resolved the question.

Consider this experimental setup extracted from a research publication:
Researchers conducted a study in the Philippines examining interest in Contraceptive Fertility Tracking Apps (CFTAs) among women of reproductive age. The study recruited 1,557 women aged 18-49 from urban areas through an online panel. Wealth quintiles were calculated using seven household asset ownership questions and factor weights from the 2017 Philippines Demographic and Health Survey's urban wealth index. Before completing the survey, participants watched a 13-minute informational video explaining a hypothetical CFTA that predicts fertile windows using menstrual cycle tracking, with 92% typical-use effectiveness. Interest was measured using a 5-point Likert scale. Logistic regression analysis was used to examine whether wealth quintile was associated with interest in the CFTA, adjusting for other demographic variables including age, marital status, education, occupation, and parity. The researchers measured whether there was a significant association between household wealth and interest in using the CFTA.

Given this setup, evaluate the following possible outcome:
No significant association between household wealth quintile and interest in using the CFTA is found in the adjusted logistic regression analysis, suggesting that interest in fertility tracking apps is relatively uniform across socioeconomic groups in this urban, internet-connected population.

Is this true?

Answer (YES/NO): YES